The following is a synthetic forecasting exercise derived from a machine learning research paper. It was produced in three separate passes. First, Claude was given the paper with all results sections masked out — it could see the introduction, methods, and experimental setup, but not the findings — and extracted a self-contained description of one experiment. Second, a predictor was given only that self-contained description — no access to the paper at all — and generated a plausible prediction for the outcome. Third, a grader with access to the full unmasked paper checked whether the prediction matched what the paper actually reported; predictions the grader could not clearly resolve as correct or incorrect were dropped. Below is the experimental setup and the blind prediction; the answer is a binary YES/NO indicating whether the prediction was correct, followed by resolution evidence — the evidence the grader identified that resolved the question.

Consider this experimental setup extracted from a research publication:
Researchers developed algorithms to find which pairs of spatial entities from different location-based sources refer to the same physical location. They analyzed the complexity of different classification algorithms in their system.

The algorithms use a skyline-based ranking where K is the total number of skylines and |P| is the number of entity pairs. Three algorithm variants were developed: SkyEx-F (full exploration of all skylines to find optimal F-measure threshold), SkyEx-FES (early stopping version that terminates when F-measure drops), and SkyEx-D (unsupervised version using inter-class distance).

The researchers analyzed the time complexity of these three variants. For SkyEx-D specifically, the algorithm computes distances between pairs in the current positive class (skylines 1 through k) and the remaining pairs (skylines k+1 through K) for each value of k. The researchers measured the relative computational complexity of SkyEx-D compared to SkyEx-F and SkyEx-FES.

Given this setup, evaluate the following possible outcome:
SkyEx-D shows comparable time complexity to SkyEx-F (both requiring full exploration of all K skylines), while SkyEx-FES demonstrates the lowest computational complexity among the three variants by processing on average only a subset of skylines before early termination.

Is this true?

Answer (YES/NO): NO